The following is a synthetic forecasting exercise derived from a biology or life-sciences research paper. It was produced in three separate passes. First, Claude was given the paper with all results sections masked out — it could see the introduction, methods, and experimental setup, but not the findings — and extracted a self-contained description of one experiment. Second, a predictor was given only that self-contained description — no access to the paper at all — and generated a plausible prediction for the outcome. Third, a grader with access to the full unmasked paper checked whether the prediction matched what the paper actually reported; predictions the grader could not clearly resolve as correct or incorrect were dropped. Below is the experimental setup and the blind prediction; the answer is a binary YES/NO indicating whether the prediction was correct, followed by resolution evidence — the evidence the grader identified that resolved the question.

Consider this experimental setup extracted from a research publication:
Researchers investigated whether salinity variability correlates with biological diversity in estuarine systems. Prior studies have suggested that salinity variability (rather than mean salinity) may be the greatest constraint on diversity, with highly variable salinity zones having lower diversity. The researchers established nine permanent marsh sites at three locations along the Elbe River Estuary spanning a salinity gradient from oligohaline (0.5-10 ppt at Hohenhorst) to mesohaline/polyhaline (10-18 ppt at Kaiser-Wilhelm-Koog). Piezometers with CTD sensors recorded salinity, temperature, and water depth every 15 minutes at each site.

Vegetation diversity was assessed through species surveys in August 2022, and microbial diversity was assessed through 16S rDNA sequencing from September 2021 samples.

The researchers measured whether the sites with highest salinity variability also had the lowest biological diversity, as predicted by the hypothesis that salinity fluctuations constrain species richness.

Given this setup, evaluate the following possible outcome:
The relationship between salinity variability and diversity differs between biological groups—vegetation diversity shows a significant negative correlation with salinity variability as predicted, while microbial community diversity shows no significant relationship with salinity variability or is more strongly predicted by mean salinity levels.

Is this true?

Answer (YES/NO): NO